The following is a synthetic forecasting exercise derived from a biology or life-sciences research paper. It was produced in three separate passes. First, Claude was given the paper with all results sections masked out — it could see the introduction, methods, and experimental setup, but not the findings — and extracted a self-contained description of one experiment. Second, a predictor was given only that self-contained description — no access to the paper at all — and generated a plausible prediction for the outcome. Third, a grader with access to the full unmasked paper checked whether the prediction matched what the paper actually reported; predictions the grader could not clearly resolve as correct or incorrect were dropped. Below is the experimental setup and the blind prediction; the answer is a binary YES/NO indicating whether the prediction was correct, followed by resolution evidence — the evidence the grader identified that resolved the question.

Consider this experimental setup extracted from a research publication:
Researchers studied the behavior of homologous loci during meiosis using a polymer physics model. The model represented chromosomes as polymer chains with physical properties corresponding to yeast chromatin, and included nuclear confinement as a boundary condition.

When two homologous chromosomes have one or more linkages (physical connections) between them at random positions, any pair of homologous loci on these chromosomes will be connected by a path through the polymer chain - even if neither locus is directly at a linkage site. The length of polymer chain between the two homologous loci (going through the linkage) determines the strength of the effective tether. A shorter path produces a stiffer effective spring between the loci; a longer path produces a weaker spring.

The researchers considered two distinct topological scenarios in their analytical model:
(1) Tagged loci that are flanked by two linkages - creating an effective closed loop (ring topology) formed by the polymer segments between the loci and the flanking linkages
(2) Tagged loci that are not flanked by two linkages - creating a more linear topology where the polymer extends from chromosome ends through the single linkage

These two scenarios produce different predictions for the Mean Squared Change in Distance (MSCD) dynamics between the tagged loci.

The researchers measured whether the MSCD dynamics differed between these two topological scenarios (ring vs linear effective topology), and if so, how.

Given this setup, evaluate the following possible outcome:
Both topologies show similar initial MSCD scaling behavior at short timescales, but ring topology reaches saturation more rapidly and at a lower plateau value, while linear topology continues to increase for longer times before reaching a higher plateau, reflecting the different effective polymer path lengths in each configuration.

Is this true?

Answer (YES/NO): NO